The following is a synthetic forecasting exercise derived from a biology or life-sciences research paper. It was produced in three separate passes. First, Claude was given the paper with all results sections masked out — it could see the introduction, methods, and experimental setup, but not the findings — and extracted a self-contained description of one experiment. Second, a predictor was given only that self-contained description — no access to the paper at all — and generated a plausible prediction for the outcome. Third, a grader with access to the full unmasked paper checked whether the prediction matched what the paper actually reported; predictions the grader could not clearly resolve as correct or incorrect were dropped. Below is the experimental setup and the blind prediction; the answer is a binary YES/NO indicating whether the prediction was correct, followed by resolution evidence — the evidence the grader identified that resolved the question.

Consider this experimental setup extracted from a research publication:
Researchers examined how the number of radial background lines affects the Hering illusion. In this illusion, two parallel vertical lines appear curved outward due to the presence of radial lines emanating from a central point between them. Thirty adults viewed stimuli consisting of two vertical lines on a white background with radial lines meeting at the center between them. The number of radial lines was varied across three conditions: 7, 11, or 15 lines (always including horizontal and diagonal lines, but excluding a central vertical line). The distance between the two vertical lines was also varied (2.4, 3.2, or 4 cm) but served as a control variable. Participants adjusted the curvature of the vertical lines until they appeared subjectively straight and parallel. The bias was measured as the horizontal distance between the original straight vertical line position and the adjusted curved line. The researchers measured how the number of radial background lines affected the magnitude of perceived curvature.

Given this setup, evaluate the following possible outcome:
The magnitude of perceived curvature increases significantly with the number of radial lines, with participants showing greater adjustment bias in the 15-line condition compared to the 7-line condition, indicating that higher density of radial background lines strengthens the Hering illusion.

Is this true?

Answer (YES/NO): YES